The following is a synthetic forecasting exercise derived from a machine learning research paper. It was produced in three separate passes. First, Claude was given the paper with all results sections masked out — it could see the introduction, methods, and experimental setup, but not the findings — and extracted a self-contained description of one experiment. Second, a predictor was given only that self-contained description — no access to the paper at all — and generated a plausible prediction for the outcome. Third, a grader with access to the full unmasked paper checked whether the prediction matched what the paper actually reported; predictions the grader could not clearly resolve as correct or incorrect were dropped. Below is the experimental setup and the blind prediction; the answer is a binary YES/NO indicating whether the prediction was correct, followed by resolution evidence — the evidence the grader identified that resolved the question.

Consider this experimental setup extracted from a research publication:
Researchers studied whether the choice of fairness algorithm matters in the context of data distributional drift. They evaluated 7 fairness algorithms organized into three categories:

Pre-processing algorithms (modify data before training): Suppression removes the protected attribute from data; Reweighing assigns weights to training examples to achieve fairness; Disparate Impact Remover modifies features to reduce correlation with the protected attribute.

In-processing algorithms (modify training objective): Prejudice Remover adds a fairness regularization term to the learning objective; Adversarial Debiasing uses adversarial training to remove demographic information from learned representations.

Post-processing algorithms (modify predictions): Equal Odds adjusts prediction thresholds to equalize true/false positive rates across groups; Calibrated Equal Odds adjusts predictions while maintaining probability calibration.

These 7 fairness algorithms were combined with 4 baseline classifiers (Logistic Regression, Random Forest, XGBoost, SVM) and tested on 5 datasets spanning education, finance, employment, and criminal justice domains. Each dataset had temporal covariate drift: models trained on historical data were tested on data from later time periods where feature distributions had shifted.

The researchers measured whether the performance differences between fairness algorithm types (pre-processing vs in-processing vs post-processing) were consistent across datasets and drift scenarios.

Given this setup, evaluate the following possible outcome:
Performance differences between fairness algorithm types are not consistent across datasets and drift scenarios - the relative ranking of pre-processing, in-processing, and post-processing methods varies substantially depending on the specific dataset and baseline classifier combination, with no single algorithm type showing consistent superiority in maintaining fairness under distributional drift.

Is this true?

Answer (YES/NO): NO